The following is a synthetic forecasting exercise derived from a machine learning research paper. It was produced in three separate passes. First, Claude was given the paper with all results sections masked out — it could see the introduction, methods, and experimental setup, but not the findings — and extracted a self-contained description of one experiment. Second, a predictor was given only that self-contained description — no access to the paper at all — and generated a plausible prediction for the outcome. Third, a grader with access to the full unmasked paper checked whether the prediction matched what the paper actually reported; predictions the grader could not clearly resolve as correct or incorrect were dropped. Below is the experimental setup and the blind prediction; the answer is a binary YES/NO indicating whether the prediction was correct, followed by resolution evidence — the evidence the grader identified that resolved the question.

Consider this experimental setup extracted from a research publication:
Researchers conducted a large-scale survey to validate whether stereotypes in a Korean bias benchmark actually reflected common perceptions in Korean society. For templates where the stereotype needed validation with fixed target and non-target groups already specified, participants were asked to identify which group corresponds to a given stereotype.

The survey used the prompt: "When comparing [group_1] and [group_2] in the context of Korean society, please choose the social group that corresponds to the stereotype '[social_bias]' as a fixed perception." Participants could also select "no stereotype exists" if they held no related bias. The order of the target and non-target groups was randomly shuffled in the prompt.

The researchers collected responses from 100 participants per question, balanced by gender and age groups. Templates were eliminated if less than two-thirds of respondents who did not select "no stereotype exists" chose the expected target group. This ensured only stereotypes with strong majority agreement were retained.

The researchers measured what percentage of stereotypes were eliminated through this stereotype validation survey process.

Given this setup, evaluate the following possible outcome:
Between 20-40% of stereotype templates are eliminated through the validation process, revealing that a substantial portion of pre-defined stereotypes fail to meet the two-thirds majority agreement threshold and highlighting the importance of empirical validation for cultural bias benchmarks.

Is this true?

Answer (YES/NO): NO